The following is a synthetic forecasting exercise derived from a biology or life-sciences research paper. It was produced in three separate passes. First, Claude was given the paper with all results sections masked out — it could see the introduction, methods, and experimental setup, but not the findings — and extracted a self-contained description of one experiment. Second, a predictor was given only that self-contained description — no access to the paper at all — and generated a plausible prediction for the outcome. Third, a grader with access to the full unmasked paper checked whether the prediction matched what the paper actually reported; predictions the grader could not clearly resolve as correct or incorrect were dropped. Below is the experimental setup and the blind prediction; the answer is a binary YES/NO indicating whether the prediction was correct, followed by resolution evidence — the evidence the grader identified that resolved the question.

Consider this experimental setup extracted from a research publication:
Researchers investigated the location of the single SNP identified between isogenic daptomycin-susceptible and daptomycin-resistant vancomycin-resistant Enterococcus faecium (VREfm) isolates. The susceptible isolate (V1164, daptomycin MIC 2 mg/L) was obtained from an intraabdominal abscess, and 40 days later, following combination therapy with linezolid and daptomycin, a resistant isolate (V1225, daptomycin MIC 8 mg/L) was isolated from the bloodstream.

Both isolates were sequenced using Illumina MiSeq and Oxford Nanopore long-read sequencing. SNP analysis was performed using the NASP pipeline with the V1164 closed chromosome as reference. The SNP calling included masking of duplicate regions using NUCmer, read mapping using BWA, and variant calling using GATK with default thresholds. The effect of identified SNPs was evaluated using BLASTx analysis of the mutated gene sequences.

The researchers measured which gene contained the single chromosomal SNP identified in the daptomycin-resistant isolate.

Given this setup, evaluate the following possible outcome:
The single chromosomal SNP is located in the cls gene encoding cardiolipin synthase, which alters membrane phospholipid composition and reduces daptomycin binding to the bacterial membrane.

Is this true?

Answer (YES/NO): NO